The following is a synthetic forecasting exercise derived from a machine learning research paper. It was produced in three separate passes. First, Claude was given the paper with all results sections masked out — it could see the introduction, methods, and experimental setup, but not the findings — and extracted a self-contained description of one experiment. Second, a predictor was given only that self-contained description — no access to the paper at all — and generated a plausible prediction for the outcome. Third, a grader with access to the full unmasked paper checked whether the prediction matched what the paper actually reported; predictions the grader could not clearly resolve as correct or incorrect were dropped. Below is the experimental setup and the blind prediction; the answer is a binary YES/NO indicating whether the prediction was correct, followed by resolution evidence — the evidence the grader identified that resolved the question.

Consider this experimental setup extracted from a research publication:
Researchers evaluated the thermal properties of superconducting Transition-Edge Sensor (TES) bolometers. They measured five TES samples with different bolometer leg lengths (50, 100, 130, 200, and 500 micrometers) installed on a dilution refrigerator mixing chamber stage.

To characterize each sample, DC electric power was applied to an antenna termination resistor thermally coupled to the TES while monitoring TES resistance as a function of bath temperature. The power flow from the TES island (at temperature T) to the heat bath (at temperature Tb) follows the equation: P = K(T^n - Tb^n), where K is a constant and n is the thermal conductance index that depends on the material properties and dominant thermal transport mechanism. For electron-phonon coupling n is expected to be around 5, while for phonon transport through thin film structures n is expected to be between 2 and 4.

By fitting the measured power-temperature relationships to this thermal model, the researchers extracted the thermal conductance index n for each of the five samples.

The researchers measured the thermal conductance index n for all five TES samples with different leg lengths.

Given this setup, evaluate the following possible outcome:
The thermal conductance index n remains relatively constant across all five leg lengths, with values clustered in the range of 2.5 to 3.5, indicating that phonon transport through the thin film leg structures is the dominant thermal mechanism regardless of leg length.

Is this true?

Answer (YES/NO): YES